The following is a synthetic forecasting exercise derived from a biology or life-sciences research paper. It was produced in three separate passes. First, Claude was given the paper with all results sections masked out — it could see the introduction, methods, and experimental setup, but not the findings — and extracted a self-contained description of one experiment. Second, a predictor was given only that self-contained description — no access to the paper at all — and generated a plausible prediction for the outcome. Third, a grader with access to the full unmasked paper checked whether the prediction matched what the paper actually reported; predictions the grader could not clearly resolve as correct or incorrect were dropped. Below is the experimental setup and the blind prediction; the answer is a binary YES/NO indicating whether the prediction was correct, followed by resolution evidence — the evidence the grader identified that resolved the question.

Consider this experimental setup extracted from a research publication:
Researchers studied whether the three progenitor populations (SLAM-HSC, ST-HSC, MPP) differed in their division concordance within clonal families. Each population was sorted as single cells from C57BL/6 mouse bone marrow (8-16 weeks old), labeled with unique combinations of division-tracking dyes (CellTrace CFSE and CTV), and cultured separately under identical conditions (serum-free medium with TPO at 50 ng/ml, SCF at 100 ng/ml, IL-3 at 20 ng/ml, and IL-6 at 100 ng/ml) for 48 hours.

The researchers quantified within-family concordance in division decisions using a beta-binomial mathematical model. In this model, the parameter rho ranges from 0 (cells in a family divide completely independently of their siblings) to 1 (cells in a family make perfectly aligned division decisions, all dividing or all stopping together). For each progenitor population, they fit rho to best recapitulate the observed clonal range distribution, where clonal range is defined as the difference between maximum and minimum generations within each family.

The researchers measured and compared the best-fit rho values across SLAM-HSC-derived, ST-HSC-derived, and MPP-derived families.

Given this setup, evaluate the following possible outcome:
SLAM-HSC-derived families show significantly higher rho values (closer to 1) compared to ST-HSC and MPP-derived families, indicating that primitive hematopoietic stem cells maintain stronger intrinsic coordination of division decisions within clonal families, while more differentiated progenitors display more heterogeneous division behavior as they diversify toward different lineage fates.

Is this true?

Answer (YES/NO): NO